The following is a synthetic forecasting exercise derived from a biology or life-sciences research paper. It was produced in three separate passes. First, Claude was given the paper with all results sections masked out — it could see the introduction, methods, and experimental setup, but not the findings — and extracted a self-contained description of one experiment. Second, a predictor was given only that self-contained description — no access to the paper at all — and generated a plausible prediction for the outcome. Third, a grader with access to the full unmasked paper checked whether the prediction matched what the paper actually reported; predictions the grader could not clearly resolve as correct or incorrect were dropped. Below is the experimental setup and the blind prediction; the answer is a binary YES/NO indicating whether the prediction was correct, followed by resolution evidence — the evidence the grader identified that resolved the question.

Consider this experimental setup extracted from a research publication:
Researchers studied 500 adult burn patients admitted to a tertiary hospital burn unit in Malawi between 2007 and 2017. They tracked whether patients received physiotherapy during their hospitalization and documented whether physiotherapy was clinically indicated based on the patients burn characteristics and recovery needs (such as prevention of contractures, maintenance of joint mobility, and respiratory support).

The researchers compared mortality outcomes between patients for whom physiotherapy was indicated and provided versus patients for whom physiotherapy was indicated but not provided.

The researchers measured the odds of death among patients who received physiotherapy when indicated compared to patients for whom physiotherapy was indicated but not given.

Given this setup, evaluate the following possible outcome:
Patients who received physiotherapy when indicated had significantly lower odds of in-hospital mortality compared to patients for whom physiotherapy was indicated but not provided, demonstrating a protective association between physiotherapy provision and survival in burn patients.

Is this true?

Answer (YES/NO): YES